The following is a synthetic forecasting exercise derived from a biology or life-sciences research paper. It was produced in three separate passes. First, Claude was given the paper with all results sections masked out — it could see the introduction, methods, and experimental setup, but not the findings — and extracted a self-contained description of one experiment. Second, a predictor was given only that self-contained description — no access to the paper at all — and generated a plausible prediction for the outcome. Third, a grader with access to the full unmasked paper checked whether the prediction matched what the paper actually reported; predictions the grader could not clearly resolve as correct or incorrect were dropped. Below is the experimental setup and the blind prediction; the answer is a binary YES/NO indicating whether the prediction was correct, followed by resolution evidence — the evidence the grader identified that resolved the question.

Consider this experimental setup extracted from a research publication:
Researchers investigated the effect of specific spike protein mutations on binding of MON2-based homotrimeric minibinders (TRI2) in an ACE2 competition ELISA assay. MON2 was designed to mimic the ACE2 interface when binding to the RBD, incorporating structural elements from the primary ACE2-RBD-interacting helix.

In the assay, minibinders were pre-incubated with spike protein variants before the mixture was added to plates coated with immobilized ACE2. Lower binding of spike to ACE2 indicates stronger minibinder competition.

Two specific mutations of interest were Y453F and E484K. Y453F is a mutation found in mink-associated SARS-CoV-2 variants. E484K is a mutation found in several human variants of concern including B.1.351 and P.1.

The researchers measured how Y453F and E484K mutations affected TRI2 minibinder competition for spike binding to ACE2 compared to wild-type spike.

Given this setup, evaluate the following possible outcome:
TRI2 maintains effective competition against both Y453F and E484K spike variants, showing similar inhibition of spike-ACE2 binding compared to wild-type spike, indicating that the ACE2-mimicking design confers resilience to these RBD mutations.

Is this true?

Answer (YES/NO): NO